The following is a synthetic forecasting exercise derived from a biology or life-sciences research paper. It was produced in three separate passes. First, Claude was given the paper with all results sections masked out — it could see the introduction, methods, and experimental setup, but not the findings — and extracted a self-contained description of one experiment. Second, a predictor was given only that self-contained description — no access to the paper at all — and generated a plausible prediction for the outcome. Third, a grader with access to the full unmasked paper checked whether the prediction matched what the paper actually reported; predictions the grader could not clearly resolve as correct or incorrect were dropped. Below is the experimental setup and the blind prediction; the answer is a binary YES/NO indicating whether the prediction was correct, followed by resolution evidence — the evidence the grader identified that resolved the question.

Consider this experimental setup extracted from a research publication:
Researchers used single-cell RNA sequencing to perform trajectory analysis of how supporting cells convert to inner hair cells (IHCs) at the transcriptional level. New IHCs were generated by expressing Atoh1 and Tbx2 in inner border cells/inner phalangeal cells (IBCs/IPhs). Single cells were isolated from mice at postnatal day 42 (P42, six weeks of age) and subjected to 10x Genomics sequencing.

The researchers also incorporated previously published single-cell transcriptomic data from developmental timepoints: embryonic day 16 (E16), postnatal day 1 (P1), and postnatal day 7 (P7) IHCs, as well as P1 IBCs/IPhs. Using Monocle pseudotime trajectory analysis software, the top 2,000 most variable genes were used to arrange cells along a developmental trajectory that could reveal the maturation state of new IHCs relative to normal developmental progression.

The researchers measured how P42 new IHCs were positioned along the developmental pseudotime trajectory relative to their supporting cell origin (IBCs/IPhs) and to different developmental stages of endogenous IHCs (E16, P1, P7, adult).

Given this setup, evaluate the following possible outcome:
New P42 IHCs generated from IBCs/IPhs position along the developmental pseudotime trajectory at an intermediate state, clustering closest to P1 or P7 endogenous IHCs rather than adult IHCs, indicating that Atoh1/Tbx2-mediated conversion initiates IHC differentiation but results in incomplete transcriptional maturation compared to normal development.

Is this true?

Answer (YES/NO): NO